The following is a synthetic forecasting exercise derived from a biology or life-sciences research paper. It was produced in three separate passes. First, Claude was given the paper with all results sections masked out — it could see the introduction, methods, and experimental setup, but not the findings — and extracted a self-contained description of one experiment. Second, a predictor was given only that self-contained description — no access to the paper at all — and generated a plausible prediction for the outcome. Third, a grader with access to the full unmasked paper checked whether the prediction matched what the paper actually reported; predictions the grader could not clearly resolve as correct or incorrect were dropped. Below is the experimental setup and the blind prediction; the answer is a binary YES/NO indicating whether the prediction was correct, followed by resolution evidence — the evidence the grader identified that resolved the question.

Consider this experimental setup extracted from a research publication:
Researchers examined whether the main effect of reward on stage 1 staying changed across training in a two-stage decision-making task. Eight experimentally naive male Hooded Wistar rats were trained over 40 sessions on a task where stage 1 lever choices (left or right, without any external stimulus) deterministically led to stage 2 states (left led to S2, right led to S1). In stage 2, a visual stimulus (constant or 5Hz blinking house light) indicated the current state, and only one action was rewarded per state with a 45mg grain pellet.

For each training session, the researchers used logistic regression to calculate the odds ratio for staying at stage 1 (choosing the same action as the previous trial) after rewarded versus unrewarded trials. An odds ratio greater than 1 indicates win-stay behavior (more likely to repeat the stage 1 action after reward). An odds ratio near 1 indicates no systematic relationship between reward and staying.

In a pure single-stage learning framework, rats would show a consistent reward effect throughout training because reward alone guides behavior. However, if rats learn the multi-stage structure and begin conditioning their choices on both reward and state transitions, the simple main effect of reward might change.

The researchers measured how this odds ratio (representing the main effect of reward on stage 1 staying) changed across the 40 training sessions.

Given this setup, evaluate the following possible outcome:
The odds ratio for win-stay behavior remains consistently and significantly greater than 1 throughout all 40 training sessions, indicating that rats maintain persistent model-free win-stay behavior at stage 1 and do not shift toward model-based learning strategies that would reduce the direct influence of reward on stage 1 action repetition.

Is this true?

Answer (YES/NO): NO